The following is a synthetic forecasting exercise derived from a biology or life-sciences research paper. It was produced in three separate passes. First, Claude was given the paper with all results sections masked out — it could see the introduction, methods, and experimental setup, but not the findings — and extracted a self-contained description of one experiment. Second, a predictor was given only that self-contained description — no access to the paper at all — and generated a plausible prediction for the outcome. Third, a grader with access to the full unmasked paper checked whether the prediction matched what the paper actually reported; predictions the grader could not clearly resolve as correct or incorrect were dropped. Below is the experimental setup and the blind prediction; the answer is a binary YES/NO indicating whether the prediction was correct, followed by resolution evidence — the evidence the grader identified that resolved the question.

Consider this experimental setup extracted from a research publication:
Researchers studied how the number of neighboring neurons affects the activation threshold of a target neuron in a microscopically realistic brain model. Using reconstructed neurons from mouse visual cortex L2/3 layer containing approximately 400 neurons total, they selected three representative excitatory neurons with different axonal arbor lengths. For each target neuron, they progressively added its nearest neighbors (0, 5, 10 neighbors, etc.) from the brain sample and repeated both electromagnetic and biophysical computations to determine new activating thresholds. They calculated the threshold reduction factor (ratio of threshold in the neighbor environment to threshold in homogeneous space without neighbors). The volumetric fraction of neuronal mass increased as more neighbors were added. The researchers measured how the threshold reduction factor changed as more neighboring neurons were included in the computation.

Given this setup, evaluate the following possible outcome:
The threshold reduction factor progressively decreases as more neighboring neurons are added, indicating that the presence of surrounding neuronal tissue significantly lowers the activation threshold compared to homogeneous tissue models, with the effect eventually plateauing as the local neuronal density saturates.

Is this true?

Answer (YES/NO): NO